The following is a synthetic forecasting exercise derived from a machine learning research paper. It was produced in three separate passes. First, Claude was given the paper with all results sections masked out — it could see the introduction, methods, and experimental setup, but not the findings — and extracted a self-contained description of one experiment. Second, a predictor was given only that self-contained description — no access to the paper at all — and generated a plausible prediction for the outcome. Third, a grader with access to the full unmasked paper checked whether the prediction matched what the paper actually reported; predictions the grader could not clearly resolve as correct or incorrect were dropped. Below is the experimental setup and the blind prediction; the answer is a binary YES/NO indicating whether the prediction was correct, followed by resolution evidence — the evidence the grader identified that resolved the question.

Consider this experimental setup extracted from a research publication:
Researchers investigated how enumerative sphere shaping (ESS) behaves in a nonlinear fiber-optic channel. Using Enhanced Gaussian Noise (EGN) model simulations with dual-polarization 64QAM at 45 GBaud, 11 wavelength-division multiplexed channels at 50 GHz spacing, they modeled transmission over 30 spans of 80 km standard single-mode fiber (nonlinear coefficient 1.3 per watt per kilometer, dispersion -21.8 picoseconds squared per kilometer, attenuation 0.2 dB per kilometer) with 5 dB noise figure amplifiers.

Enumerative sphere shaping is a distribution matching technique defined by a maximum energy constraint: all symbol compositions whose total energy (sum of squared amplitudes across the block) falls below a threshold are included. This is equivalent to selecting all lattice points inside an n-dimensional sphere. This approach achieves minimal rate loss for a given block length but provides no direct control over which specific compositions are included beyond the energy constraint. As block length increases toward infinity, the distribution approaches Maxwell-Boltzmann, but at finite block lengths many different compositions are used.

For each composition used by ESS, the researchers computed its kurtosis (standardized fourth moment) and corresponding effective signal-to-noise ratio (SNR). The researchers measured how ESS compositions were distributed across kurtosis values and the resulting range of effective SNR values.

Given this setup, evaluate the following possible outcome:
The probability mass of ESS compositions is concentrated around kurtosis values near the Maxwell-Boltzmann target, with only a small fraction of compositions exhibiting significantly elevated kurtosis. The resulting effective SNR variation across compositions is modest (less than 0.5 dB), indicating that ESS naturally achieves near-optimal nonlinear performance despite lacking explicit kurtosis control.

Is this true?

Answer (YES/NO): NO